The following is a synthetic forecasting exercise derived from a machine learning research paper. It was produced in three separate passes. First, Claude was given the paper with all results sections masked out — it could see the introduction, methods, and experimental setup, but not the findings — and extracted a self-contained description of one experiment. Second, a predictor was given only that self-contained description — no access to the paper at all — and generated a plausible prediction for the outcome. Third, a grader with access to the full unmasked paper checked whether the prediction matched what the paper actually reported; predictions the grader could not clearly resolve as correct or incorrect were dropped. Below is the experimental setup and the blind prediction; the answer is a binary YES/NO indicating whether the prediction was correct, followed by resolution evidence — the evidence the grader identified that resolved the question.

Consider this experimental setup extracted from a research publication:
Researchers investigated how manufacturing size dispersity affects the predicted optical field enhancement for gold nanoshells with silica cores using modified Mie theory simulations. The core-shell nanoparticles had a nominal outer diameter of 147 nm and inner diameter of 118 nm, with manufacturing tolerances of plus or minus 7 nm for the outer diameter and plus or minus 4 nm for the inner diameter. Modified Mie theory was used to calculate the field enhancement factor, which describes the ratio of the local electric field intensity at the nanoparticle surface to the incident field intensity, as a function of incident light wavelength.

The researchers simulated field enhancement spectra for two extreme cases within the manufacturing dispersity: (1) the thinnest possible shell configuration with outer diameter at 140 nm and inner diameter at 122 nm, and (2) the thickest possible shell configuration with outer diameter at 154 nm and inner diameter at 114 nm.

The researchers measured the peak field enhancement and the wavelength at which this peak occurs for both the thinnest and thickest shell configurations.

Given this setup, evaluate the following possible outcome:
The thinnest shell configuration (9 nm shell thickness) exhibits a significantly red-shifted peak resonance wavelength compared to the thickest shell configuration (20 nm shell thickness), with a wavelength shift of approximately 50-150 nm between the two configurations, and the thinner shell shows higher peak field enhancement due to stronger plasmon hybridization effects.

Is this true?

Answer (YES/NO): YES